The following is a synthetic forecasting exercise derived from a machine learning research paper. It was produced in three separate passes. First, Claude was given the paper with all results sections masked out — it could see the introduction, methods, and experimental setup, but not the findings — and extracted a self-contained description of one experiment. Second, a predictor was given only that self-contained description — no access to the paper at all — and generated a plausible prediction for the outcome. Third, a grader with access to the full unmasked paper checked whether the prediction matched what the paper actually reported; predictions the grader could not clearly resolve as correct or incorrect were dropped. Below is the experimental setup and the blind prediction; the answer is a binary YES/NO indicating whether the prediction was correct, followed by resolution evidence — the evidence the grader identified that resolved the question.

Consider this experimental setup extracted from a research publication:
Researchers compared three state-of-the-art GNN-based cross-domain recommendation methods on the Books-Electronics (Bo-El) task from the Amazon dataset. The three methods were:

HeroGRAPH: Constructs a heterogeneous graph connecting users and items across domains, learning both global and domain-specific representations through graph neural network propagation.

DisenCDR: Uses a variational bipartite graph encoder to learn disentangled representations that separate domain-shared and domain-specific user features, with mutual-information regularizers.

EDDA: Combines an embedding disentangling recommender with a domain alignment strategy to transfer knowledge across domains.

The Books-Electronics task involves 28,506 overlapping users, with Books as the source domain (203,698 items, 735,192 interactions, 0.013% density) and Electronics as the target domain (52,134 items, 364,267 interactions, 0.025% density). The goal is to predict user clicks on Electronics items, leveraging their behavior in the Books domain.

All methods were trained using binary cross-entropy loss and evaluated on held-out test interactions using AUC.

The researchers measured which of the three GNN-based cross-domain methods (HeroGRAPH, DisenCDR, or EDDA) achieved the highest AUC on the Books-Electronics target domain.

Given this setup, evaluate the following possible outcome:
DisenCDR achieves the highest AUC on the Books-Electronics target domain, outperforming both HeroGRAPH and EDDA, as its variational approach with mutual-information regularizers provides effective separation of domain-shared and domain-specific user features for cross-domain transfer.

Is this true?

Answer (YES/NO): YES